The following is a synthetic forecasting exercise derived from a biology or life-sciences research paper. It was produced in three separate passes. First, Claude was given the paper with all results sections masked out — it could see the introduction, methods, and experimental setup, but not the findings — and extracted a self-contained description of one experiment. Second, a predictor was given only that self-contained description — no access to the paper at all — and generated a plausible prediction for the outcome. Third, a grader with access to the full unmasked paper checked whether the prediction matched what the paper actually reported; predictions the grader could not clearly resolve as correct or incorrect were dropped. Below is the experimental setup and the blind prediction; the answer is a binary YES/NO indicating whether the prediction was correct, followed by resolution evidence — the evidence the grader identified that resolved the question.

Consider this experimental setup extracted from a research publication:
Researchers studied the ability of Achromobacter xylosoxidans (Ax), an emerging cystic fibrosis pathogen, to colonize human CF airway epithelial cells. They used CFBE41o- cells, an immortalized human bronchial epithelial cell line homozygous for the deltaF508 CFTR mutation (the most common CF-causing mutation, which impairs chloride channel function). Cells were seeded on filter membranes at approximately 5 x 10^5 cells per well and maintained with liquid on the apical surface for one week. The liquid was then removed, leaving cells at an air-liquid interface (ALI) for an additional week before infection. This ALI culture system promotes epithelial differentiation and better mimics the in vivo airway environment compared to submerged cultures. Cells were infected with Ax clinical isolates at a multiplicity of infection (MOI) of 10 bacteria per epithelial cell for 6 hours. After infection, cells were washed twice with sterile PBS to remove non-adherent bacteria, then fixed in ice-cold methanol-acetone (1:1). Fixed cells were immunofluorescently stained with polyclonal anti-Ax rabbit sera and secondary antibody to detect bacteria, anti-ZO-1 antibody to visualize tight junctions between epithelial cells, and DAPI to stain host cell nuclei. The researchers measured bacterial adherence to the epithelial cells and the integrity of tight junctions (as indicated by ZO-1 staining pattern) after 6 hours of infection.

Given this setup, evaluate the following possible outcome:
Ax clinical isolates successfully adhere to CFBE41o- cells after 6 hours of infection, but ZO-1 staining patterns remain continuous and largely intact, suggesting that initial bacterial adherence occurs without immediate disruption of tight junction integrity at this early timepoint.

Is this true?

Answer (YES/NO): NO